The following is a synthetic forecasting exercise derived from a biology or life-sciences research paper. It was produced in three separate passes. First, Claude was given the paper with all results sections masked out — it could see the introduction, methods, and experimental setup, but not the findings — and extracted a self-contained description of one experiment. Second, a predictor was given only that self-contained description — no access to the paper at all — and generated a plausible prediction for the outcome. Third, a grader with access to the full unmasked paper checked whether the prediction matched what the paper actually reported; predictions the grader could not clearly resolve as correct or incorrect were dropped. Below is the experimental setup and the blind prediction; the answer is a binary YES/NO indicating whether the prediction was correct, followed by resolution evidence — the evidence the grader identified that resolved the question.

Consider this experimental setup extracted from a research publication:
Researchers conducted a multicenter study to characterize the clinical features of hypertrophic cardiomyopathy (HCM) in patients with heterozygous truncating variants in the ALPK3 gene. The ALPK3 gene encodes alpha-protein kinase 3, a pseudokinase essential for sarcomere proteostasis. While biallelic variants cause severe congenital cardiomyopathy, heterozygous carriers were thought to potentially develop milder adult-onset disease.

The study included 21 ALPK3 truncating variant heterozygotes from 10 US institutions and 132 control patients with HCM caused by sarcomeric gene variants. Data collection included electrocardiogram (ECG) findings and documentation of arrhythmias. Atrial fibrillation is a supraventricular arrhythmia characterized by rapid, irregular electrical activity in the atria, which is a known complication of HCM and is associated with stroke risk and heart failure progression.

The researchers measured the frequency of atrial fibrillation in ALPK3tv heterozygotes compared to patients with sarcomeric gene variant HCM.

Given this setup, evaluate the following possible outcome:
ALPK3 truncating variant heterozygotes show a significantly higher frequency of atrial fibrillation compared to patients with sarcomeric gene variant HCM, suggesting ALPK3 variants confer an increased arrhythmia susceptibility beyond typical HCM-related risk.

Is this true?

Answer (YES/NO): NO